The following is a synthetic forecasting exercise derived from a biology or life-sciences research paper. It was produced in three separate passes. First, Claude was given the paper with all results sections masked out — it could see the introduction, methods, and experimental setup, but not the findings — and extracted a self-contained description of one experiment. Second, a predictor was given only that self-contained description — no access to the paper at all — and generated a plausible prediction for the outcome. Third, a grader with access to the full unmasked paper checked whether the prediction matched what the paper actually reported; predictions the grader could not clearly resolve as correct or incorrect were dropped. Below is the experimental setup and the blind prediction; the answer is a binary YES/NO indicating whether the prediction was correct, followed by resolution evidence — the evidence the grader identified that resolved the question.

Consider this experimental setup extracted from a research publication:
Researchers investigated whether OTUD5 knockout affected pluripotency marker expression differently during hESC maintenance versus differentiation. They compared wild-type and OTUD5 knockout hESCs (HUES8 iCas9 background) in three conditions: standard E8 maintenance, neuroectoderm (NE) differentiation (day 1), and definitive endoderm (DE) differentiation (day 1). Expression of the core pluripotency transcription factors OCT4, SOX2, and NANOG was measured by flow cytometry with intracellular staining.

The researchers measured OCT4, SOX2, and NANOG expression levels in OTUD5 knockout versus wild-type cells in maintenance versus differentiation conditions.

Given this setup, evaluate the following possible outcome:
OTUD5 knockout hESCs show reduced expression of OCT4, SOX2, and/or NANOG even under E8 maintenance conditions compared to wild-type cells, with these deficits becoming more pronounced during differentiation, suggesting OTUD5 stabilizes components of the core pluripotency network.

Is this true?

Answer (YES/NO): NO